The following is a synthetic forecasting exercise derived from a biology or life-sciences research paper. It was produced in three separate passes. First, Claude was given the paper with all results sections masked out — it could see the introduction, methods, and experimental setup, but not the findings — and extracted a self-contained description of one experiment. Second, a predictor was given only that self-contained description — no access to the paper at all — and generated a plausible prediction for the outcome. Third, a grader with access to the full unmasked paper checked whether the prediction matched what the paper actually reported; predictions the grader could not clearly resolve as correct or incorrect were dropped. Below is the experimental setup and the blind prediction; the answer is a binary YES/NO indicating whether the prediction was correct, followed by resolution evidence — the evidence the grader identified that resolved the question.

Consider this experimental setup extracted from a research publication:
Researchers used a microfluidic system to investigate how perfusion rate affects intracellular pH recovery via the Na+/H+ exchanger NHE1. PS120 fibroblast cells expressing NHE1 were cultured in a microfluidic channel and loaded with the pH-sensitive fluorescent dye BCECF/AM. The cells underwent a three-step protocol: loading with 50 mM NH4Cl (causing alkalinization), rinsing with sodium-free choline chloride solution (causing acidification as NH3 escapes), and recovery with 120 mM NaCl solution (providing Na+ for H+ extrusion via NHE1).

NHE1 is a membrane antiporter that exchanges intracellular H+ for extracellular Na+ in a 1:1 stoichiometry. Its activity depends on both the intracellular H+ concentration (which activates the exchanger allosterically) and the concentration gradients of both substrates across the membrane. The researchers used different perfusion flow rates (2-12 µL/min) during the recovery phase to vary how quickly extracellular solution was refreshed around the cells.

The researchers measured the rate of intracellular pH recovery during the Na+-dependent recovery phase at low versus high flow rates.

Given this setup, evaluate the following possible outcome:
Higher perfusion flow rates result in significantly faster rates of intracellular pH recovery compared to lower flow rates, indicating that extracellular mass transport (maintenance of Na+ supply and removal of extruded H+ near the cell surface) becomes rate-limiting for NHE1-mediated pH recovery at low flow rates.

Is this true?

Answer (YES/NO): YES